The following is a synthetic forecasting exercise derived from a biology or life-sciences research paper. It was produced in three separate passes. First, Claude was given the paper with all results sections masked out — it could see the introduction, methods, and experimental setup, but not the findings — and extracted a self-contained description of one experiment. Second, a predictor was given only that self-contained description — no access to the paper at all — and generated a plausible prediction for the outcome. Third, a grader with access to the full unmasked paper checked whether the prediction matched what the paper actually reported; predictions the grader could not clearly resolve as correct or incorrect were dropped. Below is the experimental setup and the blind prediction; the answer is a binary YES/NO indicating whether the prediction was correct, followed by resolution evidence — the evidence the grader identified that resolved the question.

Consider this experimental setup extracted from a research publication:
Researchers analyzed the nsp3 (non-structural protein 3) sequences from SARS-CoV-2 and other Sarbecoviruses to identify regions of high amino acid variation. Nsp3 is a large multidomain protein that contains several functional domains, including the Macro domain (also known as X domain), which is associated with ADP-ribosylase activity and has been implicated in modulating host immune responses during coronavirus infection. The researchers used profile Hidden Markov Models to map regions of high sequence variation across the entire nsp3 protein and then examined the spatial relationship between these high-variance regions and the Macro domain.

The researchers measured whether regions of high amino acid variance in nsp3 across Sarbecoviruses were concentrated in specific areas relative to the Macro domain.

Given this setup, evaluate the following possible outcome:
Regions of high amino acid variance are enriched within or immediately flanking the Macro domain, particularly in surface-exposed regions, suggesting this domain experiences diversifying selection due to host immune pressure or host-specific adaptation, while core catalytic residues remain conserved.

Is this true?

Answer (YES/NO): YES